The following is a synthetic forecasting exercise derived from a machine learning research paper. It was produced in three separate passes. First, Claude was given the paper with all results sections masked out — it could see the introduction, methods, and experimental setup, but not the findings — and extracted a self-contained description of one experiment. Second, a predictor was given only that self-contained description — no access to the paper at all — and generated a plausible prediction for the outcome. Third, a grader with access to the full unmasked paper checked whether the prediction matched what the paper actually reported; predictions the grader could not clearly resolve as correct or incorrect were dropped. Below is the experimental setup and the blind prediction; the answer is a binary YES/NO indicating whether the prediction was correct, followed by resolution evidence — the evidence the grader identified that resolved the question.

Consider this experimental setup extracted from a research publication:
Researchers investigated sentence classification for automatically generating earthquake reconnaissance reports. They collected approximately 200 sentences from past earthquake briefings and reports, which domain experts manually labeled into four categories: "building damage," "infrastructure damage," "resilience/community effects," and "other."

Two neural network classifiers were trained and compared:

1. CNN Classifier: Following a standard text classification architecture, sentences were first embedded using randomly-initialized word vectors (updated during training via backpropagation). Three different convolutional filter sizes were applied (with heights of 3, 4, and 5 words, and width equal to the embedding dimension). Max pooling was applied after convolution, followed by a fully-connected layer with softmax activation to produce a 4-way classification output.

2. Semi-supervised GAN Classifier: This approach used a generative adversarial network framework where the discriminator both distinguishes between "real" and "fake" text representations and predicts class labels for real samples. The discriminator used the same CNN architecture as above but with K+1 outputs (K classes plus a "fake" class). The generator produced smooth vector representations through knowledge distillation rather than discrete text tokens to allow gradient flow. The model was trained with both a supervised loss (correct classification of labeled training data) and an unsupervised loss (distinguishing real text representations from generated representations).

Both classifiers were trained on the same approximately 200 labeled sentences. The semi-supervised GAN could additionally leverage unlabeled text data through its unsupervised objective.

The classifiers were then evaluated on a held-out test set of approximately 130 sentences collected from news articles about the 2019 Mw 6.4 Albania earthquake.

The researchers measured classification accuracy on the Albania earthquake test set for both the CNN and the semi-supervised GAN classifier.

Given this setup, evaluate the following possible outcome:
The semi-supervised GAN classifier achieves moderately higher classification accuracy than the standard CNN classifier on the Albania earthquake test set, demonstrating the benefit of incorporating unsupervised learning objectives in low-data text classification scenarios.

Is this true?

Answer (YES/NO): NO